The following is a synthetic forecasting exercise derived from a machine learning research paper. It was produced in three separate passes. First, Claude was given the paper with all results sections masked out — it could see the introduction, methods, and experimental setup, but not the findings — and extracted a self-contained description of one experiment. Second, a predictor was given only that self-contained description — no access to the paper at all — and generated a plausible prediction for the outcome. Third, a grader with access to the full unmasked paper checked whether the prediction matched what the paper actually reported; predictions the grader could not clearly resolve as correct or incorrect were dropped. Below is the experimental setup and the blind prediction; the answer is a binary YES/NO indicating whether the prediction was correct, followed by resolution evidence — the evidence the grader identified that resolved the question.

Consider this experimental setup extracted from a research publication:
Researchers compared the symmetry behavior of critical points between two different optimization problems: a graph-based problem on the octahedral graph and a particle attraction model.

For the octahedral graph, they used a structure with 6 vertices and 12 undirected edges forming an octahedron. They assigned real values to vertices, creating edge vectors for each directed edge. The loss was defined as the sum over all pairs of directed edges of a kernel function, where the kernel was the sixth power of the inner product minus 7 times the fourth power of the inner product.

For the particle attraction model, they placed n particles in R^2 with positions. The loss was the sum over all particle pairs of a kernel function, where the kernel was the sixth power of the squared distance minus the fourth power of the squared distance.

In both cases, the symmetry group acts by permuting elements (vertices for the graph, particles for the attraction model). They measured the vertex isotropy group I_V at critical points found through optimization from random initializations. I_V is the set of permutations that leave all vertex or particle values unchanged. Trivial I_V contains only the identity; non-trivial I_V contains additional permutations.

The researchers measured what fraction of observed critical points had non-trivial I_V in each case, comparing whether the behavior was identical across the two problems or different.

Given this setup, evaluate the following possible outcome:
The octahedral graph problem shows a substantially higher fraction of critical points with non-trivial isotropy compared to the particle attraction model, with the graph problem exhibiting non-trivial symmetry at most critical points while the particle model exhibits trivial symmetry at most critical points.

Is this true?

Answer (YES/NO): NO